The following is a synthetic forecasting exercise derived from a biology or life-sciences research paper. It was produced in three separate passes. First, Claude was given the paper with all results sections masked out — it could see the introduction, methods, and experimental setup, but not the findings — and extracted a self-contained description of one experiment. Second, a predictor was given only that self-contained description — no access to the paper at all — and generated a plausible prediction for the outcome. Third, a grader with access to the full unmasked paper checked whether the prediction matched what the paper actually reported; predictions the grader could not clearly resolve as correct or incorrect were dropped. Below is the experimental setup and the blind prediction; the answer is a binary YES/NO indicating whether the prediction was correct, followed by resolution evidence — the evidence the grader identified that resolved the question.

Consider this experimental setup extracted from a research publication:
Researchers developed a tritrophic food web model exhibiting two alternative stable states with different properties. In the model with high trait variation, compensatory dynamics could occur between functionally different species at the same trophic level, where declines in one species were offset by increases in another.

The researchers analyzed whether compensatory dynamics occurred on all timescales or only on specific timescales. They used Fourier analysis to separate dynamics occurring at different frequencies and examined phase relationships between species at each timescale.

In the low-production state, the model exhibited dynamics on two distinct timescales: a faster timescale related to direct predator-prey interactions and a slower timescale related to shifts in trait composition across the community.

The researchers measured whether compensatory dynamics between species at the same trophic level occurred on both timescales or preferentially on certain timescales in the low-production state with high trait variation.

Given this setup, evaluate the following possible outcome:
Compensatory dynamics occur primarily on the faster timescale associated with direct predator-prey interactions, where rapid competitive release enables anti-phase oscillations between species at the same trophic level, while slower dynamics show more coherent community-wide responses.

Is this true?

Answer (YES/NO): NO